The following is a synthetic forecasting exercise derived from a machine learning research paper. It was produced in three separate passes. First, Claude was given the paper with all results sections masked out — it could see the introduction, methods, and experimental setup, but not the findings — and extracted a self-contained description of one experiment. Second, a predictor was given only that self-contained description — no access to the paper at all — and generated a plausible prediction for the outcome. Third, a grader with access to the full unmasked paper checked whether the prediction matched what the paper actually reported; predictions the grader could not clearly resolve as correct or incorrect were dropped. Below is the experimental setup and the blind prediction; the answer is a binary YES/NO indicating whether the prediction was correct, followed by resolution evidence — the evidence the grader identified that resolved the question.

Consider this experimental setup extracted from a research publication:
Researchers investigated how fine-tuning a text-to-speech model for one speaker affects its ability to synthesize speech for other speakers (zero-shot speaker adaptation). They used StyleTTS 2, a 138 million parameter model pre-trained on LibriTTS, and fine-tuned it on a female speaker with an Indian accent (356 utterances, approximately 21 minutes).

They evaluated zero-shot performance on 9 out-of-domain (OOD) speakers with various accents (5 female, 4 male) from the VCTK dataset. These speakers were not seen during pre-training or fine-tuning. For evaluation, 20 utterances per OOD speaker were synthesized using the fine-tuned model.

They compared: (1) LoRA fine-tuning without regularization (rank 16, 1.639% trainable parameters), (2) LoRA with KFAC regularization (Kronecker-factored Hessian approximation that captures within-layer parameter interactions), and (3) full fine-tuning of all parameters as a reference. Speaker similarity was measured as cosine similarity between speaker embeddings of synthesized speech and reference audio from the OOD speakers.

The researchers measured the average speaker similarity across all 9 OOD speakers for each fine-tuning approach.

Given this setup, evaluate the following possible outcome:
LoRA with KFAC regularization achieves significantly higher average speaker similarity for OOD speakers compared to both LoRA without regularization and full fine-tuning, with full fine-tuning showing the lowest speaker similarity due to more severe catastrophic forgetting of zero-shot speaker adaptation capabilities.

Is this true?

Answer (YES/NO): YES